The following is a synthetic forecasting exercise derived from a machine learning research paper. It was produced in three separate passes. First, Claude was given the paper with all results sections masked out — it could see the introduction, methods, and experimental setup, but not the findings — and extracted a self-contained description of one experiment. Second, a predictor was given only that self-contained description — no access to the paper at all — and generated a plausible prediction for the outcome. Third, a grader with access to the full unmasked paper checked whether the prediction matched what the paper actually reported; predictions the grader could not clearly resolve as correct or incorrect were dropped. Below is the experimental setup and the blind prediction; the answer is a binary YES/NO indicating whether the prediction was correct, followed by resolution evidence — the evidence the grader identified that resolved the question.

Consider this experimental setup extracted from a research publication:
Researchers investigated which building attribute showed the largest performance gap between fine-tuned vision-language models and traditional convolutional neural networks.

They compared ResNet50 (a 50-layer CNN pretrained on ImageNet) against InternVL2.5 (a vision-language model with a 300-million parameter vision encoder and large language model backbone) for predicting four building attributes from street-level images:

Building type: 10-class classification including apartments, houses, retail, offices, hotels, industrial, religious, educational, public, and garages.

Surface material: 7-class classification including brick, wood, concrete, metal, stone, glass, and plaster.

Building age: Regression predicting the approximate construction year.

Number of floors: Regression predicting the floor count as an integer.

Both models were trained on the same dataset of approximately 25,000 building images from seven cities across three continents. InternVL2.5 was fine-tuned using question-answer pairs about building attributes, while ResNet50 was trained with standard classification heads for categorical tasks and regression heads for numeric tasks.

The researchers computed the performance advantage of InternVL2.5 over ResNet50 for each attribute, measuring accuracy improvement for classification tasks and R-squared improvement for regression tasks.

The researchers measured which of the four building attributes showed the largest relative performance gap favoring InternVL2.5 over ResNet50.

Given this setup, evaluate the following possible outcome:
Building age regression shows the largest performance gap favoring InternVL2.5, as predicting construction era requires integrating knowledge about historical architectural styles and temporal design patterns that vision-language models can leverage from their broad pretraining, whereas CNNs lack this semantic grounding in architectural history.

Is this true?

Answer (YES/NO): NO